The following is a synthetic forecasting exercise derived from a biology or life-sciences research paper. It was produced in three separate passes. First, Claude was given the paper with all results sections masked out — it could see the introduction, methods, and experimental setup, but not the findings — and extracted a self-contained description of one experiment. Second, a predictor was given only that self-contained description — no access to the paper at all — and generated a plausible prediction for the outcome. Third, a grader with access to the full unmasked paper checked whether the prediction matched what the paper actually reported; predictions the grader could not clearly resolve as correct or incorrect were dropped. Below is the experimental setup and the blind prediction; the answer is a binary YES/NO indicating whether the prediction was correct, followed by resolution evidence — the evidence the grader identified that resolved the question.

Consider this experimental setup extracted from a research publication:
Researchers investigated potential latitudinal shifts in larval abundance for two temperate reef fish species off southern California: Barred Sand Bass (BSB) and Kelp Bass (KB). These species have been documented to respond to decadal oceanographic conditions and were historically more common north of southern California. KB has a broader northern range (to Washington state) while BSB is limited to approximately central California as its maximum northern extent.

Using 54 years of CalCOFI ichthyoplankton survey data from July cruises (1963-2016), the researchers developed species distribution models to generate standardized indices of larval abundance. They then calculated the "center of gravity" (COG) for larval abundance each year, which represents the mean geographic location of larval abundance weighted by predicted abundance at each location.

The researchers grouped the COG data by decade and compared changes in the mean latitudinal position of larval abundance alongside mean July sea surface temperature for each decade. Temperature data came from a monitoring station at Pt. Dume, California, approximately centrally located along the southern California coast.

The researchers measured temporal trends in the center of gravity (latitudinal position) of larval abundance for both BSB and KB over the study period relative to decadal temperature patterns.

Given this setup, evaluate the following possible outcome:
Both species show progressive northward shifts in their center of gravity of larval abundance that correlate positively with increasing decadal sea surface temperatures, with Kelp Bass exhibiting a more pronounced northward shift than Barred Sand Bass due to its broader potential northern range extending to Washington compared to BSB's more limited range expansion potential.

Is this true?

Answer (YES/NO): NO